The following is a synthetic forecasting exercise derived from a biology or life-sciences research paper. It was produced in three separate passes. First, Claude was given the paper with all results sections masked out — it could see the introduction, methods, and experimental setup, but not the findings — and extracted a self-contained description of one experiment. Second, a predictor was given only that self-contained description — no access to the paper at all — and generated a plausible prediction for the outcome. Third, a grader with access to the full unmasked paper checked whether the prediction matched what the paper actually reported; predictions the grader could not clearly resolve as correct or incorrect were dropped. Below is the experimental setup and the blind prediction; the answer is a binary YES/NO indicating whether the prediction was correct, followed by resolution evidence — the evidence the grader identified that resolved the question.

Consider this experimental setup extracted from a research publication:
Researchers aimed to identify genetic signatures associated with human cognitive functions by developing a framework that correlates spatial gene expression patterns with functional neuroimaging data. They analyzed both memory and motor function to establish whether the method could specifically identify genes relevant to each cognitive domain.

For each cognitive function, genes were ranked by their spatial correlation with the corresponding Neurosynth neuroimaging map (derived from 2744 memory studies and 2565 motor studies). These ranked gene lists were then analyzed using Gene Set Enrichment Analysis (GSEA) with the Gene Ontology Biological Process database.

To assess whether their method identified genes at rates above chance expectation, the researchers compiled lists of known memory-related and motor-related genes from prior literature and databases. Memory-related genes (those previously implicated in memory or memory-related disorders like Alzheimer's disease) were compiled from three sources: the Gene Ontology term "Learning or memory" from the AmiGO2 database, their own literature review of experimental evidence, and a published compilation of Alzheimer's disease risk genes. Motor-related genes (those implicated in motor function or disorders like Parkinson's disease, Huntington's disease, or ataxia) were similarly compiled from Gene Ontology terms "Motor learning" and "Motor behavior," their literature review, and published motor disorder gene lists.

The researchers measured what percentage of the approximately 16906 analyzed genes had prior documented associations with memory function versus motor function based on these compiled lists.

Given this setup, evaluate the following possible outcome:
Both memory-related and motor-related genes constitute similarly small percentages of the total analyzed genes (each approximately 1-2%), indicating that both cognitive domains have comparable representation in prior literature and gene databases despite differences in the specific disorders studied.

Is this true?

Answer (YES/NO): NO